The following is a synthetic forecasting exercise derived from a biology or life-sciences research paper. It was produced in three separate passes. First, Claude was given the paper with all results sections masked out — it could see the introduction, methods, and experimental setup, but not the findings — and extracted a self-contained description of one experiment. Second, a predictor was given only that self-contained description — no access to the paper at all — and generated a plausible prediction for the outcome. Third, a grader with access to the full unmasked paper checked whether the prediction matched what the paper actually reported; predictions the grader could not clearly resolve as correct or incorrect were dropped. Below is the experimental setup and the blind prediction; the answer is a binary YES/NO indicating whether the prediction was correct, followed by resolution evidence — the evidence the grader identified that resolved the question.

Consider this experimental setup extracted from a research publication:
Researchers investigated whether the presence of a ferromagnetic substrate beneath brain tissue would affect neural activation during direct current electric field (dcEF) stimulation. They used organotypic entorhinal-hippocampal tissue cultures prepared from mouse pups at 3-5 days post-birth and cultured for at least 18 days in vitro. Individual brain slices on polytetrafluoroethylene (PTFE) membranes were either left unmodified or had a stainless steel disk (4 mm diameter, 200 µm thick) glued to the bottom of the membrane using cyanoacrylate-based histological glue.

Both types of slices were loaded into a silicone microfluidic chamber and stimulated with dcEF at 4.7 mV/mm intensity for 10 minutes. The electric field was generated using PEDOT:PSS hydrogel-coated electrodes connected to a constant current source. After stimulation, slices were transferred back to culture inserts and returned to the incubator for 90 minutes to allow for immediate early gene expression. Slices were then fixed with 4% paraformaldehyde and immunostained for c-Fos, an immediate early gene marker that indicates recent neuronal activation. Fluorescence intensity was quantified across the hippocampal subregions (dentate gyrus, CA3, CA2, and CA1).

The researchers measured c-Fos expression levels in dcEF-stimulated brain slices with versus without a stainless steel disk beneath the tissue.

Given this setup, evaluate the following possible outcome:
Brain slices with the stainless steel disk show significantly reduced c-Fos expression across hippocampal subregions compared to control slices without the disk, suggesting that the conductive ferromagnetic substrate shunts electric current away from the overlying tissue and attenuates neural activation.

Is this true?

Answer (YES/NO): NO